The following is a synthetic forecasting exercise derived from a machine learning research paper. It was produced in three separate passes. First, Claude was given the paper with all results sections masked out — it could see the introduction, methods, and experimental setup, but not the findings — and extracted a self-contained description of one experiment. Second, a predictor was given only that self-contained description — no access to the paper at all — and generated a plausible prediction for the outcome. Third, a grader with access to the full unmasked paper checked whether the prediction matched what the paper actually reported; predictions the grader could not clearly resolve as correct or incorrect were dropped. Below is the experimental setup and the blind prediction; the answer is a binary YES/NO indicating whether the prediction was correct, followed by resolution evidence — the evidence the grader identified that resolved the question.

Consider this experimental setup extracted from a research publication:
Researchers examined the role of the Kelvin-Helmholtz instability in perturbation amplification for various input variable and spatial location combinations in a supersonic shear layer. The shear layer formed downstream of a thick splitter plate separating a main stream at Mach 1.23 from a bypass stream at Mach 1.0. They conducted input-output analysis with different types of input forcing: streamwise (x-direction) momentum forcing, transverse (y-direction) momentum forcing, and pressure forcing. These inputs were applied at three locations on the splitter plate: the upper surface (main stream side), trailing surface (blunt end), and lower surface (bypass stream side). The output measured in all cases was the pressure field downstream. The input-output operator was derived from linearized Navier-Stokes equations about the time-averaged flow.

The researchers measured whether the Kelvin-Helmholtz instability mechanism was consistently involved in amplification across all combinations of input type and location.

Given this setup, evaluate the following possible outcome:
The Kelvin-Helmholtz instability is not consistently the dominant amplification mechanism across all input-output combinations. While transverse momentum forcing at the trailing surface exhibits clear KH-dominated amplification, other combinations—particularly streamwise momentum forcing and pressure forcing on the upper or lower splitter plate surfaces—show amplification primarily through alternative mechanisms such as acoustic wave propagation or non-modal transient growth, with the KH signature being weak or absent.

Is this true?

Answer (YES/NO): NO